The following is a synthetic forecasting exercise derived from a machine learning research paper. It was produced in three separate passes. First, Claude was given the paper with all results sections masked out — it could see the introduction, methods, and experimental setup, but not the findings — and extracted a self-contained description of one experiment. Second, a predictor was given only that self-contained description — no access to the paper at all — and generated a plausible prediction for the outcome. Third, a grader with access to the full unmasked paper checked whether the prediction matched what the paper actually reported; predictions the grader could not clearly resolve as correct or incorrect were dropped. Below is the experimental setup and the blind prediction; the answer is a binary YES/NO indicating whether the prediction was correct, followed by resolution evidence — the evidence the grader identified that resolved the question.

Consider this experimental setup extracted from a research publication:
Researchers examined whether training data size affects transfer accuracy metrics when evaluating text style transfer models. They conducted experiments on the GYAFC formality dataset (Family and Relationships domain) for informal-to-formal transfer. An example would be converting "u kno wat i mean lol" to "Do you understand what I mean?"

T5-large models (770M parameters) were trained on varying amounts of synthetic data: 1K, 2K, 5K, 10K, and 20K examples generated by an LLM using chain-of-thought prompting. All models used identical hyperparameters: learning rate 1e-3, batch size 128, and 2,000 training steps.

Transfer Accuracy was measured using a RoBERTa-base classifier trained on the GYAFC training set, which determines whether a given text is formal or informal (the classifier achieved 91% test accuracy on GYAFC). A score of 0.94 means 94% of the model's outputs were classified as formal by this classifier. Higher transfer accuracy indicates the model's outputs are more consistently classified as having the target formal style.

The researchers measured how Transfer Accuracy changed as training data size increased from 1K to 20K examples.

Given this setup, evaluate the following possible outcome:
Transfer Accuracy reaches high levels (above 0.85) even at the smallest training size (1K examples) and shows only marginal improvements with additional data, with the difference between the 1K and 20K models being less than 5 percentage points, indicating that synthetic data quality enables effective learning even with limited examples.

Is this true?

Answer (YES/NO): NO